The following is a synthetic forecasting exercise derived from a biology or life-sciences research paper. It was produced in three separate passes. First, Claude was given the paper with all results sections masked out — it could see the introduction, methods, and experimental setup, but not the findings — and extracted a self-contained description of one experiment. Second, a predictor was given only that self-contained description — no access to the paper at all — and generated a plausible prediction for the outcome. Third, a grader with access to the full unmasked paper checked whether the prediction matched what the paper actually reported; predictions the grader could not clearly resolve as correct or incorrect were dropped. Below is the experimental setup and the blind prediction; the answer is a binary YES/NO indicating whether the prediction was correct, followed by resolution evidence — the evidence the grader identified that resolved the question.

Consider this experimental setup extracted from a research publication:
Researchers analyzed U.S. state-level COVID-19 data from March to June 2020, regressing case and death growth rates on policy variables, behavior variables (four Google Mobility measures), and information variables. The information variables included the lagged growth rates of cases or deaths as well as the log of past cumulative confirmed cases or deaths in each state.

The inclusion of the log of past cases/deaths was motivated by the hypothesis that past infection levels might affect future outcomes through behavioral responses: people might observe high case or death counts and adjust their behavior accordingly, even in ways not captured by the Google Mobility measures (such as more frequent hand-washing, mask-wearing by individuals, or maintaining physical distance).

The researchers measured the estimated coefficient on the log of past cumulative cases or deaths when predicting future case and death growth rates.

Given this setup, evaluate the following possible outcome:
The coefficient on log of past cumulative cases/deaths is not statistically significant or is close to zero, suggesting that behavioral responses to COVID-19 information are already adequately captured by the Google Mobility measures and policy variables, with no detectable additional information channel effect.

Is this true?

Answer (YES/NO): NO